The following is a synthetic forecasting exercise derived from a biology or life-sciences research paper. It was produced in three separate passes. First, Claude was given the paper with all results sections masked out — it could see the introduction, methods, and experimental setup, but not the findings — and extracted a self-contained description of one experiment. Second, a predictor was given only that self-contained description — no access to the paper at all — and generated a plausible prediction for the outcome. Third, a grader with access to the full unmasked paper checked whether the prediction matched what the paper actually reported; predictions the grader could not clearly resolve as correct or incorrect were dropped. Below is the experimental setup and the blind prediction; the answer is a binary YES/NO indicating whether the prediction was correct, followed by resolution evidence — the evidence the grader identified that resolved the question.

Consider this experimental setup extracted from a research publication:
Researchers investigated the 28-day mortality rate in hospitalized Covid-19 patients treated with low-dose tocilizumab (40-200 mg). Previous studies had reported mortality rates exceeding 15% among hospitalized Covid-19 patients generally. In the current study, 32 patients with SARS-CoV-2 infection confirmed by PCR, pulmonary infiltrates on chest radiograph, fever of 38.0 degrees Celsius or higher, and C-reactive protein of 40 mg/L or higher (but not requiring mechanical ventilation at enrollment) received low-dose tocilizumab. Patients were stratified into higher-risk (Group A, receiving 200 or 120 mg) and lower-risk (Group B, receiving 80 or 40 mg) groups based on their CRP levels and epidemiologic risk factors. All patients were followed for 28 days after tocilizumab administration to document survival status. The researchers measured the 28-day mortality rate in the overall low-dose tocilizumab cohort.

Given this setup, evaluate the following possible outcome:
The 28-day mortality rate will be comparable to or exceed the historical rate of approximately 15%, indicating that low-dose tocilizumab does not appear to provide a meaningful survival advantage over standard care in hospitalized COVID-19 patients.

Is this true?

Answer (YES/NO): YES